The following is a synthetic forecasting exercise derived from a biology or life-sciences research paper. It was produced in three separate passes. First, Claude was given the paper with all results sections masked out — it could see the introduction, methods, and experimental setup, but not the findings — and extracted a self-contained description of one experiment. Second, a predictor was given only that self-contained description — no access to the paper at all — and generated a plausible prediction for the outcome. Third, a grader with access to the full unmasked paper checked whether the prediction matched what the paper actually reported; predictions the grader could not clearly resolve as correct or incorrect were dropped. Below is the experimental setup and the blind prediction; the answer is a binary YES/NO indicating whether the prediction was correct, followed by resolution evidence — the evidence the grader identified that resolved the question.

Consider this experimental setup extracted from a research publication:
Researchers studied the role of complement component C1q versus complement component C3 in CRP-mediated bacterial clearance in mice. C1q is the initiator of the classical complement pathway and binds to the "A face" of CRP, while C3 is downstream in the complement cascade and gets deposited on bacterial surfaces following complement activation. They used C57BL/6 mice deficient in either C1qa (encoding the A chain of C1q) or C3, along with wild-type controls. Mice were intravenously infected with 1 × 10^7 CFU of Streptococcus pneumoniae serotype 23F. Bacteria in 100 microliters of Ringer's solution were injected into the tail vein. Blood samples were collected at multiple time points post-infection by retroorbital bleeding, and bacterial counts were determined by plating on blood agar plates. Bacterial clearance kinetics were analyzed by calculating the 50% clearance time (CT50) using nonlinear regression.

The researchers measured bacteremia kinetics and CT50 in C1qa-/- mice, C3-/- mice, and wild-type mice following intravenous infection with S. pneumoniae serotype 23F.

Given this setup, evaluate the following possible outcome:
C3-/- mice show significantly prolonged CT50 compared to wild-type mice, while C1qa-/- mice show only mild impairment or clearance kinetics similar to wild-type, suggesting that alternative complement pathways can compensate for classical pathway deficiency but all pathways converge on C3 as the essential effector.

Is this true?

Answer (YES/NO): YES